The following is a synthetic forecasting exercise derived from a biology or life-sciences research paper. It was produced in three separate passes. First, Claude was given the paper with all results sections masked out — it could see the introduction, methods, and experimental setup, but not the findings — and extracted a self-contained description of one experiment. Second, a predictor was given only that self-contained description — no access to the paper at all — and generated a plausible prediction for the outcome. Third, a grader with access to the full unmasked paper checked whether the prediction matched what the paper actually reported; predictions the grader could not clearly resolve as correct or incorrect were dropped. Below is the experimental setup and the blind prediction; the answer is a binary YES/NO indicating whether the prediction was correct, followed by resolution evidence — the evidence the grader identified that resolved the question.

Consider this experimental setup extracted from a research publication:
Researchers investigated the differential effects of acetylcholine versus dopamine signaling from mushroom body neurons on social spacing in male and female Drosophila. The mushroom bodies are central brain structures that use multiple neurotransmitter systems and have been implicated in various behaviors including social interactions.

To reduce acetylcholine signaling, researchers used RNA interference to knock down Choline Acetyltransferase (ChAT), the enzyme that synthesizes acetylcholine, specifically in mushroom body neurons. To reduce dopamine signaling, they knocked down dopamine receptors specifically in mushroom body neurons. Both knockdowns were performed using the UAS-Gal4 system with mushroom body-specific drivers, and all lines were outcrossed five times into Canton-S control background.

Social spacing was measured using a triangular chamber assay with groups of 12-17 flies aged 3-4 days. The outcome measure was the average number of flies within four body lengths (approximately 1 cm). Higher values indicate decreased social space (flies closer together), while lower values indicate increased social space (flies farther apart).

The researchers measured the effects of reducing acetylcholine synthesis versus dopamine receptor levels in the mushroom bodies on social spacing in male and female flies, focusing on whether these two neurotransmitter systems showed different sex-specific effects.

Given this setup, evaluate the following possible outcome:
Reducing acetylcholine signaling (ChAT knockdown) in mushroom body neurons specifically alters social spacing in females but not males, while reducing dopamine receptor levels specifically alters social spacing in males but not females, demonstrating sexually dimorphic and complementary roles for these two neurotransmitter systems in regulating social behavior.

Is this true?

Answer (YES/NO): YES